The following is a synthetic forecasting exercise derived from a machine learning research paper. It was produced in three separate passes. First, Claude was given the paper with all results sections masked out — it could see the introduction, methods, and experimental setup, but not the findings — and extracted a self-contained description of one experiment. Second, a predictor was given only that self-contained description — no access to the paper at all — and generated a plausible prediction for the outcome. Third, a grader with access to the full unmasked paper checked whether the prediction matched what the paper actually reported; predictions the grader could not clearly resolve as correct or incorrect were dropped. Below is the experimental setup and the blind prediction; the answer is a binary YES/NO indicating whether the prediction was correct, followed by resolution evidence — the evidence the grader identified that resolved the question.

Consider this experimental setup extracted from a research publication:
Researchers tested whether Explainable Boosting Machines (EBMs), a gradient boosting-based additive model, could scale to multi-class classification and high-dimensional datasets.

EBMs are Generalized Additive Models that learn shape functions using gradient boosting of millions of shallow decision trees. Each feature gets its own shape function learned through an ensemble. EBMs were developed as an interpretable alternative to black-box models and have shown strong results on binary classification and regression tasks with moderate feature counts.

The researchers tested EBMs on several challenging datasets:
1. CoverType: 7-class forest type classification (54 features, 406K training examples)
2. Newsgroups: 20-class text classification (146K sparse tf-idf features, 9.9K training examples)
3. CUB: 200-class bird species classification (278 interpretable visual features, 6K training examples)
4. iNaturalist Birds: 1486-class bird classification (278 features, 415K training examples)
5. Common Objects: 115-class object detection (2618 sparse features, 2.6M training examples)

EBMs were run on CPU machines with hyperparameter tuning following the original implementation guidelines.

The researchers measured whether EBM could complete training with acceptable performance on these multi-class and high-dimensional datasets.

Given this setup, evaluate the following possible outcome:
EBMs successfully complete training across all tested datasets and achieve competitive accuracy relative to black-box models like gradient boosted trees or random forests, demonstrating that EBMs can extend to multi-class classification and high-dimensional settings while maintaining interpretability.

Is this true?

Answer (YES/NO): NO